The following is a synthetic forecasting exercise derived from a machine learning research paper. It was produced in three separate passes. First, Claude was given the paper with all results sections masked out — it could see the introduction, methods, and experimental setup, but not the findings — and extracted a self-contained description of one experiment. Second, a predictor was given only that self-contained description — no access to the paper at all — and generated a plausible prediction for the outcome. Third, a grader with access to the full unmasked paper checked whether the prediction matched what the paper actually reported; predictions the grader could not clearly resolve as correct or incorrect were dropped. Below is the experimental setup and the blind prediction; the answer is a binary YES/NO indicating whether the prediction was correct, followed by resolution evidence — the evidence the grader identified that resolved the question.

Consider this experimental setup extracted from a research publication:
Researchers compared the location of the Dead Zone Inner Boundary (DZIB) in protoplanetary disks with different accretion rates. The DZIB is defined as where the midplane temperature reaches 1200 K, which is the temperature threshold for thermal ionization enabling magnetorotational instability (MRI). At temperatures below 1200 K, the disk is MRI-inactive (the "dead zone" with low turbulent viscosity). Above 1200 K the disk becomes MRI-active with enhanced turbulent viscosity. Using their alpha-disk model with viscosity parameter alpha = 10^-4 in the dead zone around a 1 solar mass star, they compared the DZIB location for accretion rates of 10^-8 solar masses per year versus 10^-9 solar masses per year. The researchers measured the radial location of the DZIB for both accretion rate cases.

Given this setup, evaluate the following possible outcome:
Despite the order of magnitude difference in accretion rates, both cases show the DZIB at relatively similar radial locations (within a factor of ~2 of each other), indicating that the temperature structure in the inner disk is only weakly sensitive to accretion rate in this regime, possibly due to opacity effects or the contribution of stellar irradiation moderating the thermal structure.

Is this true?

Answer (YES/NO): NO